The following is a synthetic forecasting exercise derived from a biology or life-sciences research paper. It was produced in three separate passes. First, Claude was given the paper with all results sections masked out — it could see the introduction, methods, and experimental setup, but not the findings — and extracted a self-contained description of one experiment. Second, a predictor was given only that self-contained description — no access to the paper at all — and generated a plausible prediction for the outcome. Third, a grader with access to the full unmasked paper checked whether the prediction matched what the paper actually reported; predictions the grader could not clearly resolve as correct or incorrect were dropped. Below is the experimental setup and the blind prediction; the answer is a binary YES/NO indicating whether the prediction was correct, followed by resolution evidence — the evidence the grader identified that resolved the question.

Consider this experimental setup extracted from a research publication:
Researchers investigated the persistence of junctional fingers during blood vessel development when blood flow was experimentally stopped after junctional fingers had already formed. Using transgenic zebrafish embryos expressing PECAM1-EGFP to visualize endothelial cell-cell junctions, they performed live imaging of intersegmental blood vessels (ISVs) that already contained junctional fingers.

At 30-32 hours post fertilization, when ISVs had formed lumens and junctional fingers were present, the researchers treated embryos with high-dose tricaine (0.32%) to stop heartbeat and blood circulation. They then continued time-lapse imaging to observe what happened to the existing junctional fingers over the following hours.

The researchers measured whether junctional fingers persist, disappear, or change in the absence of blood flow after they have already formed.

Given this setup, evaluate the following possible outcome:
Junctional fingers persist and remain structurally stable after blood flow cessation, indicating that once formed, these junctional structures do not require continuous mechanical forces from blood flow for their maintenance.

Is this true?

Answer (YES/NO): NO